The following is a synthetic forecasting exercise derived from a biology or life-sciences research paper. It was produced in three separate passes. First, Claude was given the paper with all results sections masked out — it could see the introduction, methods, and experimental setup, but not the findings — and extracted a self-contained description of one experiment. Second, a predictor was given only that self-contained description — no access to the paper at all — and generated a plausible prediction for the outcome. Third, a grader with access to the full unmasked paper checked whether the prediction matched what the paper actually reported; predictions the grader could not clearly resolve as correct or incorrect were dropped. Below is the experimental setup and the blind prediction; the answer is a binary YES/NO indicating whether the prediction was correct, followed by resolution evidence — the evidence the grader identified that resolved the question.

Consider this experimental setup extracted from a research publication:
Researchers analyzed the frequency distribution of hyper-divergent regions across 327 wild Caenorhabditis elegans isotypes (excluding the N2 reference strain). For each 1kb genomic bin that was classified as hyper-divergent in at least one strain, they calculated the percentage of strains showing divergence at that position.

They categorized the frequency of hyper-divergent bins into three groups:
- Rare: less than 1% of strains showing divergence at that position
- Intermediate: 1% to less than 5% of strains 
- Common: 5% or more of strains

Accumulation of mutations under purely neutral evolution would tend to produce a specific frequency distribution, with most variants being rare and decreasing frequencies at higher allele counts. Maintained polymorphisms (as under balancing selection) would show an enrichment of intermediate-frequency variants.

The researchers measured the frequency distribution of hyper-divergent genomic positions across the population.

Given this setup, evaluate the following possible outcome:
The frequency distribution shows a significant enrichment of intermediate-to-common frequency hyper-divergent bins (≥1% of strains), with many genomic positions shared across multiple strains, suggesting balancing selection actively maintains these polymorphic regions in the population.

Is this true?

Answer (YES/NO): YES